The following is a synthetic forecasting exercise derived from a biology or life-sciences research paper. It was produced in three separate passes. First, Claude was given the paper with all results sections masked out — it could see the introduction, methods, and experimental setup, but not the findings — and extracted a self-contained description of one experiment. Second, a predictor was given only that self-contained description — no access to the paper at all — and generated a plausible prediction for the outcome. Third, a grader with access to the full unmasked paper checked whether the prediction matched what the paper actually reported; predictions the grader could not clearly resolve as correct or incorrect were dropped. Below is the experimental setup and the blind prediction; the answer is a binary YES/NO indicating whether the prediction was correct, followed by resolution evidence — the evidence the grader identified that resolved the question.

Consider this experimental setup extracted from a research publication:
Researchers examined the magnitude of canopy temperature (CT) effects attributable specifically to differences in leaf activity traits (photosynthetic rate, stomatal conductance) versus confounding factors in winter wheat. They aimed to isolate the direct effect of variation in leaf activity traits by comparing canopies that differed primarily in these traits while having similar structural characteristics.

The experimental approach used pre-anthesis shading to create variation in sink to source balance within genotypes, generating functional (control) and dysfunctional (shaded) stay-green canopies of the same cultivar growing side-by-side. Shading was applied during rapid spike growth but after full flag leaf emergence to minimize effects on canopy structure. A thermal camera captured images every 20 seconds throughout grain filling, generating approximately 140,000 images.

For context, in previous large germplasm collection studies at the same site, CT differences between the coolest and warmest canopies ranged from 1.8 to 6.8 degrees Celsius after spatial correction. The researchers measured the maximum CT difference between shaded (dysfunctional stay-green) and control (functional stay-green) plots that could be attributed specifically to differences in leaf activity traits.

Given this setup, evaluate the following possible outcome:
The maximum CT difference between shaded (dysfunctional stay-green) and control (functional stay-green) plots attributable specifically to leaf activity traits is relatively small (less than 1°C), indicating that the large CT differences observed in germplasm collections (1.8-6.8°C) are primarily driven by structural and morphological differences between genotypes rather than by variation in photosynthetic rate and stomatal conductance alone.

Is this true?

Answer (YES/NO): NO